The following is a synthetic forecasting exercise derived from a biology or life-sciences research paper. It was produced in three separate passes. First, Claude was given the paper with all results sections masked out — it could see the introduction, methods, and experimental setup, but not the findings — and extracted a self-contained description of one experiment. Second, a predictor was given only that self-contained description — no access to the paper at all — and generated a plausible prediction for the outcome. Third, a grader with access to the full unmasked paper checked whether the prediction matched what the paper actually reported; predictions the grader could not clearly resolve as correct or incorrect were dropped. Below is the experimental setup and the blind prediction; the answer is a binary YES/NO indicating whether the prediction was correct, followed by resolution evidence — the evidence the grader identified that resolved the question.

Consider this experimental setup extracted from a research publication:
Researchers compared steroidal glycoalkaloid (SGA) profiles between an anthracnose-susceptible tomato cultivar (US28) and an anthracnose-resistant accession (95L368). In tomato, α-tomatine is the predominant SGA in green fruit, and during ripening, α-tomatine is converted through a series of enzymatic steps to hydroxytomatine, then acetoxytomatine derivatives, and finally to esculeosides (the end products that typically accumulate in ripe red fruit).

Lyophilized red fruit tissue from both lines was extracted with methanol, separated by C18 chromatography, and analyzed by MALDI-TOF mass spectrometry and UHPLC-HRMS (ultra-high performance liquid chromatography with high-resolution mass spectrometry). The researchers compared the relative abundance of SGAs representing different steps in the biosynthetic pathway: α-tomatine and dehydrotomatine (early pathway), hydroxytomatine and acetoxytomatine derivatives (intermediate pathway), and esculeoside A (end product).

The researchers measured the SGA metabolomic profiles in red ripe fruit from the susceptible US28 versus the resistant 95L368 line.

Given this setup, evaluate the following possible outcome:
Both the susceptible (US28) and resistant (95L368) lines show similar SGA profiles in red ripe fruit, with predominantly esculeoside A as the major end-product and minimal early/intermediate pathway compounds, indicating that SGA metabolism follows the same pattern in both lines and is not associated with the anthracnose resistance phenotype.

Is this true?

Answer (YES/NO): NO